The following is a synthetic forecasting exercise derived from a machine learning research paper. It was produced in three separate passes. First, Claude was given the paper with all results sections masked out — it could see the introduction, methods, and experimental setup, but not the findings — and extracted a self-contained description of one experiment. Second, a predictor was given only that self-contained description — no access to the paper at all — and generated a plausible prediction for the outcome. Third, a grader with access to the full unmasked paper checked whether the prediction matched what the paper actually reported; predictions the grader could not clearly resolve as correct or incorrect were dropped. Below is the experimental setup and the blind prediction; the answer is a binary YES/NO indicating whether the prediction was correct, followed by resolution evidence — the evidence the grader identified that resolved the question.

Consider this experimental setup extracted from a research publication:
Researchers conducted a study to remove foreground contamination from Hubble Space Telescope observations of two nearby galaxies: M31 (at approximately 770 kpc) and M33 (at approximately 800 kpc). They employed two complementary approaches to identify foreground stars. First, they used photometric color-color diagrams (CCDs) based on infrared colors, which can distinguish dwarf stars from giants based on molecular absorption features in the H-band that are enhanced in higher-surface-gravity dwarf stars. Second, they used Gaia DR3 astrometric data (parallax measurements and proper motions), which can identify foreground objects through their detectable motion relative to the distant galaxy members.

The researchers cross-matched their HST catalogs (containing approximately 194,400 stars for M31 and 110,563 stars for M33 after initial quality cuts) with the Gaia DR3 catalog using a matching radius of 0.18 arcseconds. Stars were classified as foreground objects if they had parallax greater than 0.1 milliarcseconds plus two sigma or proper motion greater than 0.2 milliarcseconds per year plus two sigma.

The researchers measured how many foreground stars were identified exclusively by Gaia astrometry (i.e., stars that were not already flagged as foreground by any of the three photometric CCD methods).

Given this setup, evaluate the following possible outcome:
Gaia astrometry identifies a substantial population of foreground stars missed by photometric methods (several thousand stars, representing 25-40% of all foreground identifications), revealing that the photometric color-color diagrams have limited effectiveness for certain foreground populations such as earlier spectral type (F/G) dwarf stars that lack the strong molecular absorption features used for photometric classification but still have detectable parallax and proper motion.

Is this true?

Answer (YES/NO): NO